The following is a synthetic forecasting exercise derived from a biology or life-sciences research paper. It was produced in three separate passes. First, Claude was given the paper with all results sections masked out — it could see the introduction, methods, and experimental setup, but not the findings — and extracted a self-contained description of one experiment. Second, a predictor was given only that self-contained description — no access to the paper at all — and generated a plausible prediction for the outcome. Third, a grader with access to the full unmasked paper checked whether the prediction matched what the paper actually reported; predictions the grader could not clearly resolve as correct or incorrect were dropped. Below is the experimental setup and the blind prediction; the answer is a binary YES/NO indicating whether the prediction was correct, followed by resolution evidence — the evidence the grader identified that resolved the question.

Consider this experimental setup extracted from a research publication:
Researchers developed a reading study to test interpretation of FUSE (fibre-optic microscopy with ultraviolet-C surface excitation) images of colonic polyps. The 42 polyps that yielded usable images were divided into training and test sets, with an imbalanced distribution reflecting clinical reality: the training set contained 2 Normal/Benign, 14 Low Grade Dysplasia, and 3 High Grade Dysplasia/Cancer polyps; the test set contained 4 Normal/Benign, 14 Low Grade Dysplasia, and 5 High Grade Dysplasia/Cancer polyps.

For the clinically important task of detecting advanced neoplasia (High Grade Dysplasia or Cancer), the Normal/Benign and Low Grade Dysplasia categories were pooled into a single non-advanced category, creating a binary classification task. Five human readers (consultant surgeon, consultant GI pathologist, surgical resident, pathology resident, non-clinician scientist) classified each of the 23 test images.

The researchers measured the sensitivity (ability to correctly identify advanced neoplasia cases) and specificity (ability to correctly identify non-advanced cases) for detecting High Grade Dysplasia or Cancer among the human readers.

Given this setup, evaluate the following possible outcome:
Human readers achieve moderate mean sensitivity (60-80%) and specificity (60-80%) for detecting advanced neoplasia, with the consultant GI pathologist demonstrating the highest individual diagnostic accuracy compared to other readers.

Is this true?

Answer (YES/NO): NO